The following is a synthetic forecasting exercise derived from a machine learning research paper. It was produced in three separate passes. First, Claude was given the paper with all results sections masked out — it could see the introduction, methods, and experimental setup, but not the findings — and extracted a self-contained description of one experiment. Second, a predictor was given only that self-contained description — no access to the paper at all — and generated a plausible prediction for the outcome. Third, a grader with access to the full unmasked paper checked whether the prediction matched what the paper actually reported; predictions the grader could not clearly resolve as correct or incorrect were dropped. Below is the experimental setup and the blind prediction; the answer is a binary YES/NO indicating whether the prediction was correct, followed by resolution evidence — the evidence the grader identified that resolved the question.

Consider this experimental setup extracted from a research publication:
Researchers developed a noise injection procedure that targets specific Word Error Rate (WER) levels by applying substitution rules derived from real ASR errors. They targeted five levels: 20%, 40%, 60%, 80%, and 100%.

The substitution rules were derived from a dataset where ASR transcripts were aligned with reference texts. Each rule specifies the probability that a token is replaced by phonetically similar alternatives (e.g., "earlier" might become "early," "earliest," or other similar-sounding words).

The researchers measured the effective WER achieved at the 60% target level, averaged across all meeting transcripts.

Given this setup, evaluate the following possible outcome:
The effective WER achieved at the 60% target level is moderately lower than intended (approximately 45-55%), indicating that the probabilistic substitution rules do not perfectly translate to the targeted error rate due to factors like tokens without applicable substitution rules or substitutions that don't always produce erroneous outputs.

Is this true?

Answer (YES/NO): YES